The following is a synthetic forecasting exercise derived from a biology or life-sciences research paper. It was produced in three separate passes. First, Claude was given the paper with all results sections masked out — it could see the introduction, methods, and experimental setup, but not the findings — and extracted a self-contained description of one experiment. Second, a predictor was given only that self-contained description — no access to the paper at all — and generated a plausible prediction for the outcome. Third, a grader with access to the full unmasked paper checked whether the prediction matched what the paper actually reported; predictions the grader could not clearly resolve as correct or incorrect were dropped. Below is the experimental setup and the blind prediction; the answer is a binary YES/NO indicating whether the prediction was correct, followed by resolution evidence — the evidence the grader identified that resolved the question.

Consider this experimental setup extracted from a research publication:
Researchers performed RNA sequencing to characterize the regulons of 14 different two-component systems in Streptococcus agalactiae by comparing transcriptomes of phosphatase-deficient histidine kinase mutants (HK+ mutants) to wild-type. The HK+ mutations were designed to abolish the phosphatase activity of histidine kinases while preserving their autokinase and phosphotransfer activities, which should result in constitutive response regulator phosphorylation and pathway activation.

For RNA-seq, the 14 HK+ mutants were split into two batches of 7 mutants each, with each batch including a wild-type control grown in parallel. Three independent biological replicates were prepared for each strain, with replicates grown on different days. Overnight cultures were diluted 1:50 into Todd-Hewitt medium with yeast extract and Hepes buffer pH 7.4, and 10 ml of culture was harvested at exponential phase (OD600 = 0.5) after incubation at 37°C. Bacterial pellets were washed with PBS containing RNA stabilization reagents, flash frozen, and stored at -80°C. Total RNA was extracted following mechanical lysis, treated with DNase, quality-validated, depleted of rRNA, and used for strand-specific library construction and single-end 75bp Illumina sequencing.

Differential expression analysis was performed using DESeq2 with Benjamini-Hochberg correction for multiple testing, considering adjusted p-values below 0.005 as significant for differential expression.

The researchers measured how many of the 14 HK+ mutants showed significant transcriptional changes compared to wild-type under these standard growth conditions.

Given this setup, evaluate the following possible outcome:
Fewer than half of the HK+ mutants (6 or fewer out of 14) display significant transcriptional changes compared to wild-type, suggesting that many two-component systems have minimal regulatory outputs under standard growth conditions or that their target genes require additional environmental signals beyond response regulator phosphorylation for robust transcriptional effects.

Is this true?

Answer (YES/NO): NO